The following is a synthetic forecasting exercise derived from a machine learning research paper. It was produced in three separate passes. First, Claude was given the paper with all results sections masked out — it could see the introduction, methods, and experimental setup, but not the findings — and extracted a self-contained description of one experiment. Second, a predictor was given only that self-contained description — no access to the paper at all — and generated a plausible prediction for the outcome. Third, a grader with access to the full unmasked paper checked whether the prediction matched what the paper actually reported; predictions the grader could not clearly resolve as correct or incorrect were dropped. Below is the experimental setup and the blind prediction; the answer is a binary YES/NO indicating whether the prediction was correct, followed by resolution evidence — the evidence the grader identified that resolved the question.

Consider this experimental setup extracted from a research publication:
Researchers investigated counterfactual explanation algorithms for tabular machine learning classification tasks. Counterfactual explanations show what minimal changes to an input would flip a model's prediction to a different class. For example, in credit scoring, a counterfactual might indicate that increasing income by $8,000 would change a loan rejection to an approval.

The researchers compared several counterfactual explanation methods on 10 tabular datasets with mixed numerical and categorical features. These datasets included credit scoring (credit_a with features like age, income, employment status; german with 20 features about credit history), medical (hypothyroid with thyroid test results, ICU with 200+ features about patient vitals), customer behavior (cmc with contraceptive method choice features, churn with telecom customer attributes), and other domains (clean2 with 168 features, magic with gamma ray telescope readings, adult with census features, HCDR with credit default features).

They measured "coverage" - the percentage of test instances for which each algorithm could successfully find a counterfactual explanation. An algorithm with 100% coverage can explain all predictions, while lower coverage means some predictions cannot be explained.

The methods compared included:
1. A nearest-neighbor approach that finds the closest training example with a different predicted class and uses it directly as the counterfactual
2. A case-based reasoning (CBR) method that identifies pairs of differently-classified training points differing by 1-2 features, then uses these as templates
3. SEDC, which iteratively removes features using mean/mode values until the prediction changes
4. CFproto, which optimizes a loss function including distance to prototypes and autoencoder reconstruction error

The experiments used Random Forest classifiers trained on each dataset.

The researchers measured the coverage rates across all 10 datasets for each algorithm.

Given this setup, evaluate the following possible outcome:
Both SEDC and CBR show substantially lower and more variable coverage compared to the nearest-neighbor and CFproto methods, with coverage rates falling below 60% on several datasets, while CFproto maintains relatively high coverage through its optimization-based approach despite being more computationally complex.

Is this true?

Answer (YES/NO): NO